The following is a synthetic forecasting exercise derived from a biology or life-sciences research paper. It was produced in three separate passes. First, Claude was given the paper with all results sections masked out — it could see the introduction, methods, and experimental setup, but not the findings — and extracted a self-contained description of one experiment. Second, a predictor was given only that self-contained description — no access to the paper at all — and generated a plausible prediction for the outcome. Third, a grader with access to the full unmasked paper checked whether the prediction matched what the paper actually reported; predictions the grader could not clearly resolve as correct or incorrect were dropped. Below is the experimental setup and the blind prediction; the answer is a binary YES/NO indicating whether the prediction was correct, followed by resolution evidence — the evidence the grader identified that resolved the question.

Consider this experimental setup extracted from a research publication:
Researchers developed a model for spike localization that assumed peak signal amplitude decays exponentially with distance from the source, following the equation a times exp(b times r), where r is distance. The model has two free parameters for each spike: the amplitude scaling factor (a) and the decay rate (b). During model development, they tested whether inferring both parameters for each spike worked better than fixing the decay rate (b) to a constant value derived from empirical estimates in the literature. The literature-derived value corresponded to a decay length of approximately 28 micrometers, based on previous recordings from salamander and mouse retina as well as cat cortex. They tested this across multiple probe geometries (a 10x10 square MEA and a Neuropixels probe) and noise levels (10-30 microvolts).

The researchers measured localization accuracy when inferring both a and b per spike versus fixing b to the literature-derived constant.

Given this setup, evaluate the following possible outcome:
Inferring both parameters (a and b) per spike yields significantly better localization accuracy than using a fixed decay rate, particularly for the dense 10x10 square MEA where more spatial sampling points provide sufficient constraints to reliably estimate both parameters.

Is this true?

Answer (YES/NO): NO